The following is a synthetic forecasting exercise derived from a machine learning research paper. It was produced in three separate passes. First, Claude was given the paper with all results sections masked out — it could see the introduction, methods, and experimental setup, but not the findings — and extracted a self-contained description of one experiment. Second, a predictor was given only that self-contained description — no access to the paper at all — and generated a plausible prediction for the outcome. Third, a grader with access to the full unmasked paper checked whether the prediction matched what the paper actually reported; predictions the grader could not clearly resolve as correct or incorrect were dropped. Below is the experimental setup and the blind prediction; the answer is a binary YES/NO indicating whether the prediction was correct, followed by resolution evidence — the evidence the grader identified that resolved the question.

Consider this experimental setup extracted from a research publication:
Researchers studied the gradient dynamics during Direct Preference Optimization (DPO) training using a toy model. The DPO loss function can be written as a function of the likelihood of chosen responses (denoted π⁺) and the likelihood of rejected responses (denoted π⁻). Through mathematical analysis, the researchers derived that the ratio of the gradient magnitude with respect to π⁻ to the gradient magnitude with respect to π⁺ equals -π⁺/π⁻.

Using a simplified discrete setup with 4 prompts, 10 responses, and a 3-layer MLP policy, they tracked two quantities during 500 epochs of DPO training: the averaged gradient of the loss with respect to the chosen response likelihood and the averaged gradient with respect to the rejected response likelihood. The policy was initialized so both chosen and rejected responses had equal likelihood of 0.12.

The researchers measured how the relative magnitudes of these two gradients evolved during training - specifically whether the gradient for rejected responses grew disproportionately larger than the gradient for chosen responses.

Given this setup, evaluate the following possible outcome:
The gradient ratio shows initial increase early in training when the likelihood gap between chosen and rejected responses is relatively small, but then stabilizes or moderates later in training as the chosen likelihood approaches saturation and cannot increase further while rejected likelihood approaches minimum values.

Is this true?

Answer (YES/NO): NO